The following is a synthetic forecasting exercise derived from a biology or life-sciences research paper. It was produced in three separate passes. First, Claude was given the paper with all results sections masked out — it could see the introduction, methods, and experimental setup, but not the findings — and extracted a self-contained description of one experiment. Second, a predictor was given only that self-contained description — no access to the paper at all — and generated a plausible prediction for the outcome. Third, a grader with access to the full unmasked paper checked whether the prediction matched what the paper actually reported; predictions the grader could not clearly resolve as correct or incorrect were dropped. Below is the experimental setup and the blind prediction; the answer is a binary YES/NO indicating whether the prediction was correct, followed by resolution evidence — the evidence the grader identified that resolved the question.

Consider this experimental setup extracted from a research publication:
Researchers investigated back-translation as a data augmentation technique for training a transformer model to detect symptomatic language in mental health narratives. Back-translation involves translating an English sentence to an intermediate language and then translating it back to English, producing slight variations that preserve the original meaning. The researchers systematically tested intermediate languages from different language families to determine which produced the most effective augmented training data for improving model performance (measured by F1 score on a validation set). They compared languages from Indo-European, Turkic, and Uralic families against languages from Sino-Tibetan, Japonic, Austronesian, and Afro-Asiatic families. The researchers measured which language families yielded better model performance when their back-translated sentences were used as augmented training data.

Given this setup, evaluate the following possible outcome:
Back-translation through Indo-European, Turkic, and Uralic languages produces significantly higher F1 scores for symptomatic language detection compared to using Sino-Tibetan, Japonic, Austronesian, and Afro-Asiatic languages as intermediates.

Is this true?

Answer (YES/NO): YES